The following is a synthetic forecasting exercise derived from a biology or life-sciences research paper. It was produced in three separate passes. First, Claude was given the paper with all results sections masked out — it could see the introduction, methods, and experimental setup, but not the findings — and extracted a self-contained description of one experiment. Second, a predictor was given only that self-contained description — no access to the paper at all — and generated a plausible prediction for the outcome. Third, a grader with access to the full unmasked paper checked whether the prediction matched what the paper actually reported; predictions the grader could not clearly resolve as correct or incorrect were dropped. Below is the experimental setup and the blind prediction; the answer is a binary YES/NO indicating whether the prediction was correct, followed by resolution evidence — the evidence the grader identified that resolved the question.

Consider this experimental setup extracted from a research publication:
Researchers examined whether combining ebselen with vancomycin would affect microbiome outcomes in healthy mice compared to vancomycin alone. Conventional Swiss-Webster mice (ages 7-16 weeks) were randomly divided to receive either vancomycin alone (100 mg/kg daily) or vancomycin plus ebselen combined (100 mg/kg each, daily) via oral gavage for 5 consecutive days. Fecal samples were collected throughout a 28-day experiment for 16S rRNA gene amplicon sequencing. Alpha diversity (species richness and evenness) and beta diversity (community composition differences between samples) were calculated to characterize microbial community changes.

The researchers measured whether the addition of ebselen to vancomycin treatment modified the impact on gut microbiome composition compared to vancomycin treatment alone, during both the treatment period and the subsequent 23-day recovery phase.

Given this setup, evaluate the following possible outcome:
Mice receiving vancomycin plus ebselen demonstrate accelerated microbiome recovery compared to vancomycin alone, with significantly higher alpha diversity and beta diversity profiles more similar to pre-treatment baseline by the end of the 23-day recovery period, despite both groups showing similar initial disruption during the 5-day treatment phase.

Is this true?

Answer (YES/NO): YES